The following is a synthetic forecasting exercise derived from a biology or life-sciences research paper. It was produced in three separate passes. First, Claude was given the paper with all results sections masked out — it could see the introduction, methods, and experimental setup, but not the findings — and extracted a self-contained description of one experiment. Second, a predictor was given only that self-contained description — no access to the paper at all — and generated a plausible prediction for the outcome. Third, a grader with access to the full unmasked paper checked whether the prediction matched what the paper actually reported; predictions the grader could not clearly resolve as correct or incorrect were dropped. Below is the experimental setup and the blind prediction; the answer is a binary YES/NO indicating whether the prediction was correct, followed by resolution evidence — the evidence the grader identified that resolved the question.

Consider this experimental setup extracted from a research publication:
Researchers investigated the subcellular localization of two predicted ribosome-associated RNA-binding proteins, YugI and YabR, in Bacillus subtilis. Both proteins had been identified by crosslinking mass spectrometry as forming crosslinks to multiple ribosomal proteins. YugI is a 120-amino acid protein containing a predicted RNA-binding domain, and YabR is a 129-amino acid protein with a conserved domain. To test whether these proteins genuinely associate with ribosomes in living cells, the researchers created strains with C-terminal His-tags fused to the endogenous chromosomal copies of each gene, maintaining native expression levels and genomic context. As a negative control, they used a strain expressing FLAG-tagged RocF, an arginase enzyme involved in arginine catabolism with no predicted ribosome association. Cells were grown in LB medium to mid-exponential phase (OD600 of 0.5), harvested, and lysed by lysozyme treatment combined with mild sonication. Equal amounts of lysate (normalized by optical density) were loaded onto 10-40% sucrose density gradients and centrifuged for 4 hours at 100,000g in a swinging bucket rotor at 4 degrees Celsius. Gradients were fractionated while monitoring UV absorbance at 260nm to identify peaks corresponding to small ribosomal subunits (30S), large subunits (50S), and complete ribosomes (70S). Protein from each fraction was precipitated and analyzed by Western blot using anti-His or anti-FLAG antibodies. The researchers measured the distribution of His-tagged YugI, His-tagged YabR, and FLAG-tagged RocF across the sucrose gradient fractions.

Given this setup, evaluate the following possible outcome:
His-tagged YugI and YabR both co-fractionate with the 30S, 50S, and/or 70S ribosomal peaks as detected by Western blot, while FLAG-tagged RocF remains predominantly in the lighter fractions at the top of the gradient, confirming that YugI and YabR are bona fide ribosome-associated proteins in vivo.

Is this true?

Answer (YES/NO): YES